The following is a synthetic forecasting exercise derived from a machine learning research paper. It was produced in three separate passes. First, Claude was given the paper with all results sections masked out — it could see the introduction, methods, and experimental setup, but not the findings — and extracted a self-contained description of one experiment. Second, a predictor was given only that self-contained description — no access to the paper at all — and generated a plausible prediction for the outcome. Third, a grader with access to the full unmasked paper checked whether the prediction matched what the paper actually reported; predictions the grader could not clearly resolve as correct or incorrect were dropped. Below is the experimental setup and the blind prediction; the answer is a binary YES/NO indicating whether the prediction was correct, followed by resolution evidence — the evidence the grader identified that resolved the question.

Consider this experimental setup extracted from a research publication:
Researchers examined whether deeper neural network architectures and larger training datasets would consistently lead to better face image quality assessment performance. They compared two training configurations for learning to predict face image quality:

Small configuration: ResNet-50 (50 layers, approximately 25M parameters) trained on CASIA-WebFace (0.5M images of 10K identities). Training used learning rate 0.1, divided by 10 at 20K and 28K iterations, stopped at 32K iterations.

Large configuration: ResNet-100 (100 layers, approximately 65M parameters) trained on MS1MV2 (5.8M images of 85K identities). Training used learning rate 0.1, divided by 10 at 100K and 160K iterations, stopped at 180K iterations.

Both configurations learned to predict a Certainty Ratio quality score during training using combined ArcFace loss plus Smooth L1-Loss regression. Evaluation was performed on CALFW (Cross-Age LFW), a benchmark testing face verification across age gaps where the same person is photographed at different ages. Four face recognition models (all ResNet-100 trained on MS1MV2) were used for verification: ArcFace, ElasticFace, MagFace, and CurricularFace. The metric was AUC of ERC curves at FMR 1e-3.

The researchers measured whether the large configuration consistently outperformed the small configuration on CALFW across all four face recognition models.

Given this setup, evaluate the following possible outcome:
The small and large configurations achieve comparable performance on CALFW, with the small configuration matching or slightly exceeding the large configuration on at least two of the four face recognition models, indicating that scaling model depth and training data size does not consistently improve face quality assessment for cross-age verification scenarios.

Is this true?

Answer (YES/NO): YES